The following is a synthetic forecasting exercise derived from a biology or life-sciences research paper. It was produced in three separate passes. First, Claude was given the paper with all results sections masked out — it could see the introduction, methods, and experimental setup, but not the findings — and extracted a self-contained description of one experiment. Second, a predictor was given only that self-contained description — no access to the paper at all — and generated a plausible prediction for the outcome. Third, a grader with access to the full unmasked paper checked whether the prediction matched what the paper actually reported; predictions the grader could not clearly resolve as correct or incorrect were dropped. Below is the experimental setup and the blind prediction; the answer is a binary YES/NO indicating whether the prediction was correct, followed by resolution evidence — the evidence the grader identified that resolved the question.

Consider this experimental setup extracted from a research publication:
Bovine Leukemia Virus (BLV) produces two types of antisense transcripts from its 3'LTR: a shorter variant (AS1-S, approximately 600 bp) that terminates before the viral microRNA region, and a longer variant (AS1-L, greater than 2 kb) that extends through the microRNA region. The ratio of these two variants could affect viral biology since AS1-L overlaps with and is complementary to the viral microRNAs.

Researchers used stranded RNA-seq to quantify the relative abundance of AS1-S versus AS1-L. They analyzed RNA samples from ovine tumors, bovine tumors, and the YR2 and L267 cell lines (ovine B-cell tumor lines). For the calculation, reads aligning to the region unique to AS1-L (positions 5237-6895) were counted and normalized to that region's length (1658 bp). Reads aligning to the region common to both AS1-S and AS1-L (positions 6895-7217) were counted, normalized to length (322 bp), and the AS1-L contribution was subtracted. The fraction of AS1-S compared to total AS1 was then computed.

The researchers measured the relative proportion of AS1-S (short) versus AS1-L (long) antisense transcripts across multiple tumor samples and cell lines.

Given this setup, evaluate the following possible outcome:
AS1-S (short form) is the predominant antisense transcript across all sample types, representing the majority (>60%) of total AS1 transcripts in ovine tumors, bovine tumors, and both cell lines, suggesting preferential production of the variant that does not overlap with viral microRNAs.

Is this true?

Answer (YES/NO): YES